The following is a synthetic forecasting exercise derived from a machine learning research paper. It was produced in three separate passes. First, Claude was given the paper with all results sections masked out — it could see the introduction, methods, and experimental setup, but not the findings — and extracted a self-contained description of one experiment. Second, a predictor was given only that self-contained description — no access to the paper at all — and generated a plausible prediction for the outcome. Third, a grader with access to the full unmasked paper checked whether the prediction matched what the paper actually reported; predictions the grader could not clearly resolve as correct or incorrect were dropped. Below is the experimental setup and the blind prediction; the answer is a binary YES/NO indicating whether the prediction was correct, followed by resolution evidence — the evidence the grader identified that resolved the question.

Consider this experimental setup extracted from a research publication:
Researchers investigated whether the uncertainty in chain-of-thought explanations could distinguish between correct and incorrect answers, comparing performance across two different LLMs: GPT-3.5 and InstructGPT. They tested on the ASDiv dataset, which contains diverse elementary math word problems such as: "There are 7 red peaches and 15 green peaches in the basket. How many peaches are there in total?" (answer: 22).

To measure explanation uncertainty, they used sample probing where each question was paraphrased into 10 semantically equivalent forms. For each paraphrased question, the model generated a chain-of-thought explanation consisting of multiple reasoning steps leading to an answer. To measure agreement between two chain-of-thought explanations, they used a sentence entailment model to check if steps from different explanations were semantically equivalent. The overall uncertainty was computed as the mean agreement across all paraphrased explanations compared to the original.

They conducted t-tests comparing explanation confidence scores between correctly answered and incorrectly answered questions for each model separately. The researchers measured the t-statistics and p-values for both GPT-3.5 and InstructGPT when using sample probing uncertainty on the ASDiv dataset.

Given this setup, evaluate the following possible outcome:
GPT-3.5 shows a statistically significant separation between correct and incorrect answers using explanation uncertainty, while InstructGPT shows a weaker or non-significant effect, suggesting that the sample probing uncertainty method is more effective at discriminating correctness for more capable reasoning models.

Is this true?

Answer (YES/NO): NO